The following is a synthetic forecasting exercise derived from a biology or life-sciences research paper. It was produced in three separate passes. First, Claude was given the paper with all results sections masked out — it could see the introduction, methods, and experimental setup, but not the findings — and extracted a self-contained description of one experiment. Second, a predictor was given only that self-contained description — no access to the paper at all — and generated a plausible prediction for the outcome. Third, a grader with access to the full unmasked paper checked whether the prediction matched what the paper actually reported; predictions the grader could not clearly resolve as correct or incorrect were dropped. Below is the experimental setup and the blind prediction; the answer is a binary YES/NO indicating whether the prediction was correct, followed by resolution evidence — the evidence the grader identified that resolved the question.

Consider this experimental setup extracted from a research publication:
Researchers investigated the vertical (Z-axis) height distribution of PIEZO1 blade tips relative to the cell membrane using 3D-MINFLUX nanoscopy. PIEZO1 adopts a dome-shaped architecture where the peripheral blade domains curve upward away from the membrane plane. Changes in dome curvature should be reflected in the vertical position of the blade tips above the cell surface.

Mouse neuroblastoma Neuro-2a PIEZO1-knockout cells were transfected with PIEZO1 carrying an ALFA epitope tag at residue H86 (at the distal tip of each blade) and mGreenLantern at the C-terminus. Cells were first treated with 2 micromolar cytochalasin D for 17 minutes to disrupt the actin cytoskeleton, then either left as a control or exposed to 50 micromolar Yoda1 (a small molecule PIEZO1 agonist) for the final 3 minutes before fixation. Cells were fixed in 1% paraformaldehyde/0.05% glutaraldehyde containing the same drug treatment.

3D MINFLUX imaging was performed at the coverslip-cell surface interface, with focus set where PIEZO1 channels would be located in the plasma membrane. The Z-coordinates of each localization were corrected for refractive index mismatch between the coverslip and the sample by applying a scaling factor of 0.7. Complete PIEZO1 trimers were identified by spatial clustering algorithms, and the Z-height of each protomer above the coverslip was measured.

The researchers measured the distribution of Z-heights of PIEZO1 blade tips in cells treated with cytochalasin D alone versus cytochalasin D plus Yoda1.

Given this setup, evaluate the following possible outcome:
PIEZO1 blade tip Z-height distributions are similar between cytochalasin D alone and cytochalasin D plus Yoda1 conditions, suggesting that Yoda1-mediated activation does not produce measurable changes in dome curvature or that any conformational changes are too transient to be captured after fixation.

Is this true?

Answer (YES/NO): NO